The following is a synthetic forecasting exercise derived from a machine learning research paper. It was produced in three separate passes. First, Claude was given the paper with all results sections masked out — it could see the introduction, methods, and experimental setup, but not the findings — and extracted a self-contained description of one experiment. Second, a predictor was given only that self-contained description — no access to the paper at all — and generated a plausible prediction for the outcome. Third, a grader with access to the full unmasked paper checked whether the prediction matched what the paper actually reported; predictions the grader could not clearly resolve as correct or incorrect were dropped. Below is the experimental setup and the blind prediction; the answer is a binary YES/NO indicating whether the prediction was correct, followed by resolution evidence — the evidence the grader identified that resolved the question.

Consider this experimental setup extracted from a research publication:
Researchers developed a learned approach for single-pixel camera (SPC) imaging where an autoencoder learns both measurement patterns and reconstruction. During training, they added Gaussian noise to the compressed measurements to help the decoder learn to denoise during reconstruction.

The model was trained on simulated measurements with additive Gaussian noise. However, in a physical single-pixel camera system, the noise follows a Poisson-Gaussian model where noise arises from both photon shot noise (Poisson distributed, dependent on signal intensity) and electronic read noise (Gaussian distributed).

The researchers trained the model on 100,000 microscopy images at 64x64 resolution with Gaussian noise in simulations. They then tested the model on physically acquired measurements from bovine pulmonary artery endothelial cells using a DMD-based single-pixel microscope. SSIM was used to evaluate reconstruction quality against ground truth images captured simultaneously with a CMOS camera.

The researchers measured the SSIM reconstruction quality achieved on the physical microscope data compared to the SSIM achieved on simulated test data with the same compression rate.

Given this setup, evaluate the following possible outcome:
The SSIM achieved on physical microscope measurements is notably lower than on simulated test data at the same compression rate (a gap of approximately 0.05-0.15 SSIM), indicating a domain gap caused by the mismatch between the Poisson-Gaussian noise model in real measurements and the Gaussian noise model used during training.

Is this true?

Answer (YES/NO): NO